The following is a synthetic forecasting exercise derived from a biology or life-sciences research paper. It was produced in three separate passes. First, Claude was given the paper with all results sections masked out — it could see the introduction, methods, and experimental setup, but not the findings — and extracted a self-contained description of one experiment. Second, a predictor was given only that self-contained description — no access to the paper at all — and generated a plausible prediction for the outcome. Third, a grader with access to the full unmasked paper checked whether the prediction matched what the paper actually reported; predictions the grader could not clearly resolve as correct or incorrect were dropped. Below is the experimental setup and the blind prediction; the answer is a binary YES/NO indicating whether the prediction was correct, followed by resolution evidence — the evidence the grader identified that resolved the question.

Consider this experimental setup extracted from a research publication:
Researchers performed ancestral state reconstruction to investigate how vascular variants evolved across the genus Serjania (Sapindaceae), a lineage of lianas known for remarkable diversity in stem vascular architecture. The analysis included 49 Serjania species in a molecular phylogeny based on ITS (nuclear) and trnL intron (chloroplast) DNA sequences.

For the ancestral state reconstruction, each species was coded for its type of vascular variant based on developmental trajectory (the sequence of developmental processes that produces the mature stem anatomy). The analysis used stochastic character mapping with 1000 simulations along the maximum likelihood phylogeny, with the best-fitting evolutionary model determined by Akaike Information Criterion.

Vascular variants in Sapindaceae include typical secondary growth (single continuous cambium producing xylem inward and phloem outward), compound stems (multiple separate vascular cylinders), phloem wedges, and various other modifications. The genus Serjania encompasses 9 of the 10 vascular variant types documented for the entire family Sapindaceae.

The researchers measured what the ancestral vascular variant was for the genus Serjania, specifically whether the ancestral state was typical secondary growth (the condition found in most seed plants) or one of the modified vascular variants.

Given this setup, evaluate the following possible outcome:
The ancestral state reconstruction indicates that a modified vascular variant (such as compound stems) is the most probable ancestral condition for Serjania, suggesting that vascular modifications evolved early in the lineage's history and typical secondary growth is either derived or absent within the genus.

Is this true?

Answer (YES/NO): NO